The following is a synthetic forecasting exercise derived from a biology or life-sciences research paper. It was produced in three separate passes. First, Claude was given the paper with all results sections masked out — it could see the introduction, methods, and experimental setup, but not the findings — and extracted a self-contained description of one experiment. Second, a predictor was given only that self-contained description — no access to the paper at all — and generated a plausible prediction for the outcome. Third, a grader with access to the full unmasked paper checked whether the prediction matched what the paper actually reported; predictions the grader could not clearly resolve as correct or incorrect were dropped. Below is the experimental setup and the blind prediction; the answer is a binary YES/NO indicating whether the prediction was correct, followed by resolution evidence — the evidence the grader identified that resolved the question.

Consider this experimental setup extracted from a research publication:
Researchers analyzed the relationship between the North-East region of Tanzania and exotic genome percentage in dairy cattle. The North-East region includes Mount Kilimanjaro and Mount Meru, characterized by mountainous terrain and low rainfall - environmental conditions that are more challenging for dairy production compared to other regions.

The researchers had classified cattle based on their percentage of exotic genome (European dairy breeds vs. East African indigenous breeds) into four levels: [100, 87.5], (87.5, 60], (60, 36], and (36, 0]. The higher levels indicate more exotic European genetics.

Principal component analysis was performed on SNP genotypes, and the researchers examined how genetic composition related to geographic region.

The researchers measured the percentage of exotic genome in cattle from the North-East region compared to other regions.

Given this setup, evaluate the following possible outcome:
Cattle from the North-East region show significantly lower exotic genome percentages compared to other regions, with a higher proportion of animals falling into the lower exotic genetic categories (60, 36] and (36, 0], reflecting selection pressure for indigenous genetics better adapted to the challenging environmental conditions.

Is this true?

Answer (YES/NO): NO